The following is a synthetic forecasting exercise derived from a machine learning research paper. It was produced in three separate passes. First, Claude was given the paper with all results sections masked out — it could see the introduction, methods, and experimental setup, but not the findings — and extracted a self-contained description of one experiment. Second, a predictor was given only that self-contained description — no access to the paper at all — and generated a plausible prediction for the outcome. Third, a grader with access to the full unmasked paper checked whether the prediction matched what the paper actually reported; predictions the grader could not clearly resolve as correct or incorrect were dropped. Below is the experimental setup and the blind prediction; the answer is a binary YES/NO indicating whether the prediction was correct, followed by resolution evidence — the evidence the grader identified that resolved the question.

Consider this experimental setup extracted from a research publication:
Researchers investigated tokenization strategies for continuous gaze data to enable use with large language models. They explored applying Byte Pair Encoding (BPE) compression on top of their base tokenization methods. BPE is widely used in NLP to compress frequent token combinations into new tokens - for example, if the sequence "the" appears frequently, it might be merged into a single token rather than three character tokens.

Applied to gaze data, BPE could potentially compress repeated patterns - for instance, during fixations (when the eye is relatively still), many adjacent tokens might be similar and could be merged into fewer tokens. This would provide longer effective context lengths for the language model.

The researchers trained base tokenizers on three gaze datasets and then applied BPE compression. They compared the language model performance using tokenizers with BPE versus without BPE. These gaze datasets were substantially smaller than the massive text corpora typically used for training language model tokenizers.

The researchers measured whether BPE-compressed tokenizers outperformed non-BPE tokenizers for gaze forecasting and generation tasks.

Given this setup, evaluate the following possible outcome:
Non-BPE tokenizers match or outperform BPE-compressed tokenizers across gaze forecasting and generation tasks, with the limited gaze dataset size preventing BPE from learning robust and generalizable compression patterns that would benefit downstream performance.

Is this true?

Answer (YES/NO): YES